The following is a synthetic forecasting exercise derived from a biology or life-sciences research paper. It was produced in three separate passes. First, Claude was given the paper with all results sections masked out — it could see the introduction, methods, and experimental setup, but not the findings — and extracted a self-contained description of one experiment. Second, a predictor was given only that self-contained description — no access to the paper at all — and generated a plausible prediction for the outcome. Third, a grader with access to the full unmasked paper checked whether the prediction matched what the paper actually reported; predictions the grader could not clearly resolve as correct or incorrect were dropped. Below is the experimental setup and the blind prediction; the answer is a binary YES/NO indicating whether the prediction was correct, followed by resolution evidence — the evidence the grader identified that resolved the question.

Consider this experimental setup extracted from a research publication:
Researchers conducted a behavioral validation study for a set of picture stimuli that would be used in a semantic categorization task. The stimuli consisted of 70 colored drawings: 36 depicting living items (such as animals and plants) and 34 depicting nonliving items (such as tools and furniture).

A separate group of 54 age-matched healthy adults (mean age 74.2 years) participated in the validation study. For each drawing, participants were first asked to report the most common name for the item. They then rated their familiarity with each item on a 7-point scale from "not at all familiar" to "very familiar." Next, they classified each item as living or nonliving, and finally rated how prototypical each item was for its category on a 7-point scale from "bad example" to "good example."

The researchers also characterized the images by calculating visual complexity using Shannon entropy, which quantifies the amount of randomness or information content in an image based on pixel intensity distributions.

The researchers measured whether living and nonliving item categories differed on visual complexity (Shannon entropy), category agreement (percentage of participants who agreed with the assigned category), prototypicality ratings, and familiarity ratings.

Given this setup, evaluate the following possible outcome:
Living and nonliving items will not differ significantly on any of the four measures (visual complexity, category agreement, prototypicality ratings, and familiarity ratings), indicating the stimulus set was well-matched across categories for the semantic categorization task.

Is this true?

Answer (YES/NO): NO